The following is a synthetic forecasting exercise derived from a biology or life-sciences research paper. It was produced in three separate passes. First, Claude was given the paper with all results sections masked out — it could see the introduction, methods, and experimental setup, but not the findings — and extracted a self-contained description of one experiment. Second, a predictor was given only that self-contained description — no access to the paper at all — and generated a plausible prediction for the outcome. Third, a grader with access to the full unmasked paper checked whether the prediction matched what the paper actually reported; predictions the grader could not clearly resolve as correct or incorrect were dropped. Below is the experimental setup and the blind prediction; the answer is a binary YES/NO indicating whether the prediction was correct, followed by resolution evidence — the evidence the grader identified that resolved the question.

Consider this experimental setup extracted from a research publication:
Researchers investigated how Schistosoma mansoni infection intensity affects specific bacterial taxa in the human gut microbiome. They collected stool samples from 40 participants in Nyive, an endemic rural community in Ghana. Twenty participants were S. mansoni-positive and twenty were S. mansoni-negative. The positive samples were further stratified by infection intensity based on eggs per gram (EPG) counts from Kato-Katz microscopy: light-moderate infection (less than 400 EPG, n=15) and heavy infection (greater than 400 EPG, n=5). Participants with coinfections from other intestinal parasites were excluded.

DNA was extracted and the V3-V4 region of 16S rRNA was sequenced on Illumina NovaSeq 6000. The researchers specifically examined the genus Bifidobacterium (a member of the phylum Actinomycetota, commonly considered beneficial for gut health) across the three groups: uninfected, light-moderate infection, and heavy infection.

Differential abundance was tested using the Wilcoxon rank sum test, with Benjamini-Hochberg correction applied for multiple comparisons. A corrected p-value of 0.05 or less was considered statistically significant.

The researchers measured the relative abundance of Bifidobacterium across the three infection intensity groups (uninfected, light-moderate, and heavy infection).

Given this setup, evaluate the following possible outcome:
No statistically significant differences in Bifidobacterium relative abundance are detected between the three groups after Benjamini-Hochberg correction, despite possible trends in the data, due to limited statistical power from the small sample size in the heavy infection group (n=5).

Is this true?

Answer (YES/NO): NO